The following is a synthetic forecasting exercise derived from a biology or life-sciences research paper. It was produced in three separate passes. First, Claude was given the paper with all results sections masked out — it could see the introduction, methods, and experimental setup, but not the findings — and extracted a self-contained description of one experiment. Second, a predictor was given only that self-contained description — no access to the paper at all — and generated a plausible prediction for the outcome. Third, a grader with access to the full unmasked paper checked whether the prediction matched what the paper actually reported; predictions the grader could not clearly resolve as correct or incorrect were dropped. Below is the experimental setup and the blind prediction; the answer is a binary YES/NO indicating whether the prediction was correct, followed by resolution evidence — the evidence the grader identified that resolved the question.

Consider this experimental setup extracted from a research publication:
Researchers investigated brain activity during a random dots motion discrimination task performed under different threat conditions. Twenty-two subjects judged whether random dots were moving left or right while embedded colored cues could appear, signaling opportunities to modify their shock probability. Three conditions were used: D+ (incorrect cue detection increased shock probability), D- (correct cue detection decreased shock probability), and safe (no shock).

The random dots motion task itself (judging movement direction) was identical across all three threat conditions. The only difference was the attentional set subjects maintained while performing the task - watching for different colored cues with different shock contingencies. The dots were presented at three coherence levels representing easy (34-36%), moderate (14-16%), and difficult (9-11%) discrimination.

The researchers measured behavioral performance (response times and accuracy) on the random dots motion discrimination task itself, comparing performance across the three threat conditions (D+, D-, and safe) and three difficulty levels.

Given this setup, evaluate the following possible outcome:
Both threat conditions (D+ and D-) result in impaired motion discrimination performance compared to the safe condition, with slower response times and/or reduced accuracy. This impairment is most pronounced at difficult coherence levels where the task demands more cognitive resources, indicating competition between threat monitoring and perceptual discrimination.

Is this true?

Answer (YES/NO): NO